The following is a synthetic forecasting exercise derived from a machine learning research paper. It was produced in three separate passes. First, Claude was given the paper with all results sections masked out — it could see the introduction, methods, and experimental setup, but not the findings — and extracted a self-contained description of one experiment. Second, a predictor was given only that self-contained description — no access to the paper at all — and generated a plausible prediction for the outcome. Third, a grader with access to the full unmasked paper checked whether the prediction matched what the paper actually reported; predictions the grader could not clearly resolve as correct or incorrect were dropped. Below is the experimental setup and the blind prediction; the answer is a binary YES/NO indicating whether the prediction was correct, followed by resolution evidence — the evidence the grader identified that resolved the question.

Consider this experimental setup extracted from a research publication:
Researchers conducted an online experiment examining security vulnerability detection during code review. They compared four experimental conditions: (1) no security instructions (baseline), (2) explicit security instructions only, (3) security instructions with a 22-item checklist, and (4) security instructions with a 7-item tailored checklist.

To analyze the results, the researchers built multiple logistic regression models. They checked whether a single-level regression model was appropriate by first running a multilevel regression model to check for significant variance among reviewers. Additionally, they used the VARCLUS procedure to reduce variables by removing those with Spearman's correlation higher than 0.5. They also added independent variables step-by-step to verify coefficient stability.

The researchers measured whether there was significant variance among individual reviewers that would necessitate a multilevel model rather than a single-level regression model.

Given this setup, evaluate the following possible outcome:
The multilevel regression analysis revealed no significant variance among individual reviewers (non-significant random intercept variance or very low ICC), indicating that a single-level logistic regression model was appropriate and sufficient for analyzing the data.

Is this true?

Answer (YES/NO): YES